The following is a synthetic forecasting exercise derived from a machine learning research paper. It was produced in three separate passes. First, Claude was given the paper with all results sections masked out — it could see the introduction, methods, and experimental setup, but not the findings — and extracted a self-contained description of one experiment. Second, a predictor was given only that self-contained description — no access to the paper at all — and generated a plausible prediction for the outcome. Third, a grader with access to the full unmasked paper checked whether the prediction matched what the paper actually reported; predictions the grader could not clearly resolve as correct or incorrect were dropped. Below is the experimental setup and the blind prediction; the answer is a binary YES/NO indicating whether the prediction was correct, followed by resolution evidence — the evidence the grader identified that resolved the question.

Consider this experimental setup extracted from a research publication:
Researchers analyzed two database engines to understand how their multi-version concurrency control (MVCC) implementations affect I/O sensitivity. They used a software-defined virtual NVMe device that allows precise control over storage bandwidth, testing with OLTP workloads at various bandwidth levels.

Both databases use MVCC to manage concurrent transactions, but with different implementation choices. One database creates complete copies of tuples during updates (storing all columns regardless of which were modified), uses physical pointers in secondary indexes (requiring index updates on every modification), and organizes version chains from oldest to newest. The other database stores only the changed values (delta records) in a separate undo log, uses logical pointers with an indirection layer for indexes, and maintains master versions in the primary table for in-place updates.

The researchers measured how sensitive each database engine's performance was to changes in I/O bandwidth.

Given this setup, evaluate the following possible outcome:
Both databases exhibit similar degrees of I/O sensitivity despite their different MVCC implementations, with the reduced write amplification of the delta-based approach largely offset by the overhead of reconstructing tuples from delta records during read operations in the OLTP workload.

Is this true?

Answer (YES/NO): NO